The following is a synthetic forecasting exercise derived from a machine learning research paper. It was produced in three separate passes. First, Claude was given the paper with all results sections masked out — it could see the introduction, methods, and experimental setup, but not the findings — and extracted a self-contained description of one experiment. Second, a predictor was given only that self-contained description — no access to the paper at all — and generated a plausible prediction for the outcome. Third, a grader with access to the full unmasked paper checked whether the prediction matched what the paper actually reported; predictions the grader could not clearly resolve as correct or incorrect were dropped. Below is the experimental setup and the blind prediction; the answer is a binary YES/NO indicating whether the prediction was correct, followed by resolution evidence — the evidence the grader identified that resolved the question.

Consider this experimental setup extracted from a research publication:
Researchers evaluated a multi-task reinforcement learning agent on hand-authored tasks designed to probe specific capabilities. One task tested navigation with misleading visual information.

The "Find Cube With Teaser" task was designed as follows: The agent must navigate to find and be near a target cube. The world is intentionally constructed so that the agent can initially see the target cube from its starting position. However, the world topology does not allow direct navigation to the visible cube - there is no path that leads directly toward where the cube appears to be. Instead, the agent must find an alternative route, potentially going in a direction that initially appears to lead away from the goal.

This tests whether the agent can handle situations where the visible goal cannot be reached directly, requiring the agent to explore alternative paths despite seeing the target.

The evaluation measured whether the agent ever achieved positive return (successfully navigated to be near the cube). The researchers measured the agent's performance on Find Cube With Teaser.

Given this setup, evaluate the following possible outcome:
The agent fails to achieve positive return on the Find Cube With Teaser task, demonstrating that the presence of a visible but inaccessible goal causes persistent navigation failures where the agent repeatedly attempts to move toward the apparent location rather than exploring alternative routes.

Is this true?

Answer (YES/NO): NO